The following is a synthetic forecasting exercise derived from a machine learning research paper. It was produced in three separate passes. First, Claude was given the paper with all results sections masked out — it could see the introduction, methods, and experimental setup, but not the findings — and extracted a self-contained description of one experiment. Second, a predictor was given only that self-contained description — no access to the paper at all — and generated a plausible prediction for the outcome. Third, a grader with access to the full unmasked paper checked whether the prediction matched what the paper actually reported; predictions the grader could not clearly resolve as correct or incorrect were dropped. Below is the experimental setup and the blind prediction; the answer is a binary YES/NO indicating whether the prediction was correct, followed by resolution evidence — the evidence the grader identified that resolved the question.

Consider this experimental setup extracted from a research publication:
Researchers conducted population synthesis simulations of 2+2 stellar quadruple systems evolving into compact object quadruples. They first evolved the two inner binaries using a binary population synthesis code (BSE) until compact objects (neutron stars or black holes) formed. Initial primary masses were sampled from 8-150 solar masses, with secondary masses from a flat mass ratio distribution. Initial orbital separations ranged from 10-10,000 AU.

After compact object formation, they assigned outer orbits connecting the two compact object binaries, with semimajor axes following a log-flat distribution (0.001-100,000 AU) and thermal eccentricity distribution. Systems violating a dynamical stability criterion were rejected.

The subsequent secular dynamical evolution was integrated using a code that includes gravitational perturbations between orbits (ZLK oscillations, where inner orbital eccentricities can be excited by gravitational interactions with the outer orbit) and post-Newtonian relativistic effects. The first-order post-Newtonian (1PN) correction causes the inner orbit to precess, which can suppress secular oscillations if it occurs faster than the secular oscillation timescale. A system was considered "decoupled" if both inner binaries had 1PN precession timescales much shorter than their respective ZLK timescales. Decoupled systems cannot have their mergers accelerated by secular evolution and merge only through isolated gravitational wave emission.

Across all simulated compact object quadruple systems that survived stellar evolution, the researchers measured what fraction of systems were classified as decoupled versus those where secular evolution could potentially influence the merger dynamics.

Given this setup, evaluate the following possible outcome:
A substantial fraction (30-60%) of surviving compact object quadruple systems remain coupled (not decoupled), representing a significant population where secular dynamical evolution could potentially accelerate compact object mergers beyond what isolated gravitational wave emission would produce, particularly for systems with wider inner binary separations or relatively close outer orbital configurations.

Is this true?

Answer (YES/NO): NO